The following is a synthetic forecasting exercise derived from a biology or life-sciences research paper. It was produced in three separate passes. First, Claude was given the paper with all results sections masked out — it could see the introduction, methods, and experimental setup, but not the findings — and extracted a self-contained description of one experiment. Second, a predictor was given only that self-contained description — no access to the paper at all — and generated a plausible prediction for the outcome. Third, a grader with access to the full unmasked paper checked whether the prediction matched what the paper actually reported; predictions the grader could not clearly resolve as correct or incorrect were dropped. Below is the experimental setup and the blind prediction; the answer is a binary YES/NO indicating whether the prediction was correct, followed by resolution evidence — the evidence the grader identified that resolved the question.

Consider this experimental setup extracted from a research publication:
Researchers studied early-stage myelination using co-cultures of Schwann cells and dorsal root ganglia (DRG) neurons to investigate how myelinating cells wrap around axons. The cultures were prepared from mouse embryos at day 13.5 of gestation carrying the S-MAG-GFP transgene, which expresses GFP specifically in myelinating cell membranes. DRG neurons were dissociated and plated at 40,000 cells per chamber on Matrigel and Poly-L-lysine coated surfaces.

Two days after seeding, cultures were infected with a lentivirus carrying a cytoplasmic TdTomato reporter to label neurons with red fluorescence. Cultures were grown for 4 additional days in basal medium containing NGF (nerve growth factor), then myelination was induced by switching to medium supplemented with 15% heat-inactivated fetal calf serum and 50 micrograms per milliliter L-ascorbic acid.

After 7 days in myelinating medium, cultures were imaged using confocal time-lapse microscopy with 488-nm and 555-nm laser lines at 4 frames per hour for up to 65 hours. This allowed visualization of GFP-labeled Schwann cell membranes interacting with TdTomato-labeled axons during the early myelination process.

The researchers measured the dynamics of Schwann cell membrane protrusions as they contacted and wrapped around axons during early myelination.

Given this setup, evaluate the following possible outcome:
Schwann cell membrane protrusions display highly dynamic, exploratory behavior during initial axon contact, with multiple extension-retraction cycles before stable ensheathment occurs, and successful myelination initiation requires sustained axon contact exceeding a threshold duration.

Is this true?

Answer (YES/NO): NO